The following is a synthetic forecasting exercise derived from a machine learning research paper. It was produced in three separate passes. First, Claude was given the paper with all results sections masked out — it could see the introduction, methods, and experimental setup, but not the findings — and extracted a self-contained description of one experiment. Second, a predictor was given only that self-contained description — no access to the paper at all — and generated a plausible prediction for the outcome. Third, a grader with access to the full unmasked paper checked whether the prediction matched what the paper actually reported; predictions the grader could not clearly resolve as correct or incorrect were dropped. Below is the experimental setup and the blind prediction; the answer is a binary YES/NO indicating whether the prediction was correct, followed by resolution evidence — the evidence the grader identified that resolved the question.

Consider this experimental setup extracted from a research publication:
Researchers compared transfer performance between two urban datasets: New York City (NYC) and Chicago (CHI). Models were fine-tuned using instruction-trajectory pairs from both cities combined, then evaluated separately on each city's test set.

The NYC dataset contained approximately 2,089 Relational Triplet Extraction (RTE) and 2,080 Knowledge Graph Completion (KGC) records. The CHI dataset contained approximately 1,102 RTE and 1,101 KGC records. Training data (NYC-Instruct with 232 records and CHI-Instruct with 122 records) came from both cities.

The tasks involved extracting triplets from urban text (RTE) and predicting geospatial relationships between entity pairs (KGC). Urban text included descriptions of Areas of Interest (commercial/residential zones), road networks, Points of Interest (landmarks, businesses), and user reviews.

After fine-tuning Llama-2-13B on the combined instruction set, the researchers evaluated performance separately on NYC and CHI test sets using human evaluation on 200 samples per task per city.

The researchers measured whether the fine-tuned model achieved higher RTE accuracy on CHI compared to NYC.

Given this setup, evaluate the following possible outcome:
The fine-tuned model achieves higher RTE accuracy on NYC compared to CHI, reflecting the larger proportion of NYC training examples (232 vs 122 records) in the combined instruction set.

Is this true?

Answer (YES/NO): NO